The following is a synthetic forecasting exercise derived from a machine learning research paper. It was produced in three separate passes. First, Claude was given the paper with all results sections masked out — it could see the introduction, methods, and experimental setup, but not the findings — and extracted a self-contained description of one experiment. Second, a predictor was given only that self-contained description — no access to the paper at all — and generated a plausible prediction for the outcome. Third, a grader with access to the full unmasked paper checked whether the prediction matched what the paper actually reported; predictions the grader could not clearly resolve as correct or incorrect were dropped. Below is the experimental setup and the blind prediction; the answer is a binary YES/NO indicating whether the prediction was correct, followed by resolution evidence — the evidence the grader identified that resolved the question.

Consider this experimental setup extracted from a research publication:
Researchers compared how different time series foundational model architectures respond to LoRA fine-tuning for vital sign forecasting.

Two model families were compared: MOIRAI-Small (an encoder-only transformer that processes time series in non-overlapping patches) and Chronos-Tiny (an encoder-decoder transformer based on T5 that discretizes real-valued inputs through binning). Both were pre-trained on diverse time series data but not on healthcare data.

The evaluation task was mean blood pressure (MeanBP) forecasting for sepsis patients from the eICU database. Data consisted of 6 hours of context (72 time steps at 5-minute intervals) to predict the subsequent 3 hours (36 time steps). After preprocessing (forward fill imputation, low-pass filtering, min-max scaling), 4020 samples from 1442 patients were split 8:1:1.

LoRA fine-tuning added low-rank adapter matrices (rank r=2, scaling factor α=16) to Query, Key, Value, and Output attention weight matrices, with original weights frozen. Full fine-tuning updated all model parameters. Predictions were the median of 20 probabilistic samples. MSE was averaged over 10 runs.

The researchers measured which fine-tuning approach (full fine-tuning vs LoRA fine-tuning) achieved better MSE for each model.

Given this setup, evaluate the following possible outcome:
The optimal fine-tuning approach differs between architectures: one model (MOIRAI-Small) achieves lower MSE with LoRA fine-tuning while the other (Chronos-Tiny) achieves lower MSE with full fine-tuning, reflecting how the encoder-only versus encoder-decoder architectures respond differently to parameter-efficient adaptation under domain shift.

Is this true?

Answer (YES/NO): NO